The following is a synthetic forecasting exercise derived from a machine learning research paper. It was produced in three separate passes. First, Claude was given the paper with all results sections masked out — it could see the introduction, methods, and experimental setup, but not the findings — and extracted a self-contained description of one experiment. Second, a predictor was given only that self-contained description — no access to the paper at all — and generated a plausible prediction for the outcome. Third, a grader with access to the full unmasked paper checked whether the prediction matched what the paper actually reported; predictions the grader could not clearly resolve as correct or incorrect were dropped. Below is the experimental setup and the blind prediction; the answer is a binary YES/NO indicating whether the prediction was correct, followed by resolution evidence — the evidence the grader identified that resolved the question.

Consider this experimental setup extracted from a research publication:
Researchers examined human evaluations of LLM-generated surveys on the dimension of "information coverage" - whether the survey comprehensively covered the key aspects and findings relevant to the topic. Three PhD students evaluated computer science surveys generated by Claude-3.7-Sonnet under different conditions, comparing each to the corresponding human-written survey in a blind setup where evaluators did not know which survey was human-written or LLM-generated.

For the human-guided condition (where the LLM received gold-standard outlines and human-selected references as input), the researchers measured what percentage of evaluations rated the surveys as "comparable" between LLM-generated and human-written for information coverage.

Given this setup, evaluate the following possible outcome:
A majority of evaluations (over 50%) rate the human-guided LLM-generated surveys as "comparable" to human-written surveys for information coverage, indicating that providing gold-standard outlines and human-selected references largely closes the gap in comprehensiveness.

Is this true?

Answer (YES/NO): YES